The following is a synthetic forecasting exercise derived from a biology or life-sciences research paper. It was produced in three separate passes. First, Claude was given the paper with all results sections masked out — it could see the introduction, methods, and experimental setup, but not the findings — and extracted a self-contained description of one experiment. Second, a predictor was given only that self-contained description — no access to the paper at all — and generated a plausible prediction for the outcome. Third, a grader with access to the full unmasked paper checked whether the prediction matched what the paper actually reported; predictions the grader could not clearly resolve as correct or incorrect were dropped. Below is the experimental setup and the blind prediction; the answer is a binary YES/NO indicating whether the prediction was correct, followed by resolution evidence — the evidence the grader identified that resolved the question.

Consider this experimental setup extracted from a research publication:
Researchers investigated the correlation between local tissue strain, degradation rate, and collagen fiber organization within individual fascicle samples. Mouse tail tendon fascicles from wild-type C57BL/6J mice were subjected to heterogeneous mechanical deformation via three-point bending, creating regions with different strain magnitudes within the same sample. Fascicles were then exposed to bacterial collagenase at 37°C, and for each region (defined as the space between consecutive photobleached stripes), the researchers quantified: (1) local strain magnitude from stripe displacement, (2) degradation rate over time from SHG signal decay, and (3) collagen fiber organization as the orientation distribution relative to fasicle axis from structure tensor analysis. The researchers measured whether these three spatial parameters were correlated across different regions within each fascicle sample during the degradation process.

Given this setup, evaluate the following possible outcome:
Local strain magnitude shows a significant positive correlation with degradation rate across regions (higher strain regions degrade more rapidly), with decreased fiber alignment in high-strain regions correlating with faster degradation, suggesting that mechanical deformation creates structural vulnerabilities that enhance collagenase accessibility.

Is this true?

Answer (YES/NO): NO